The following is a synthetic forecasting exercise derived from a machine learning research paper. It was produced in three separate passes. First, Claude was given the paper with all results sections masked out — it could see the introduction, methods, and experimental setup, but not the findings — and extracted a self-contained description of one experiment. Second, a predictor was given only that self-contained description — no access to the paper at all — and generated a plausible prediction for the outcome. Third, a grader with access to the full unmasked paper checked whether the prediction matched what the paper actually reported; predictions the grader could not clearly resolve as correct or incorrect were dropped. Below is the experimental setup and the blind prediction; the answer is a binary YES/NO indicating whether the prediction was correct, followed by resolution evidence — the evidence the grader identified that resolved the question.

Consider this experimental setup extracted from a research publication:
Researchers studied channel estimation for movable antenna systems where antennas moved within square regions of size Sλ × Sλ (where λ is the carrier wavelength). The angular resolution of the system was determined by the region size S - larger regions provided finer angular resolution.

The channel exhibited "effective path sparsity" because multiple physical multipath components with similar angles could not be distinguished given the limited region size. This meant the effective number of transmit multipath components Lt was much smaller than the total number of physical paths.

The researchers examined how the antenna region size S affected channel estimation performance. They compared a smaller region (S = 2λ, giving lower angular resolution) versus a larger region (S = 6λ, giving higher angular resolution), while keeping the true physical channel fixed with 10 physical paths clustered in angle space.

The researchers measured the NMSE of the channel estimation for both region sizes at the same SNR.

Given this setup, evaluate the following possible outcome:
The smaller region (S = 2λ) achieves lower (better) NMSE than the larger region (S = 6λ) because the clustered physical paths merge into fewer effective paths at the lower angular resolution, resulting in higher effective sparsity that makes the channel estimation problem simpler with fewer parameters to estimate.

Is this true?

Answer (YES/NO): NO